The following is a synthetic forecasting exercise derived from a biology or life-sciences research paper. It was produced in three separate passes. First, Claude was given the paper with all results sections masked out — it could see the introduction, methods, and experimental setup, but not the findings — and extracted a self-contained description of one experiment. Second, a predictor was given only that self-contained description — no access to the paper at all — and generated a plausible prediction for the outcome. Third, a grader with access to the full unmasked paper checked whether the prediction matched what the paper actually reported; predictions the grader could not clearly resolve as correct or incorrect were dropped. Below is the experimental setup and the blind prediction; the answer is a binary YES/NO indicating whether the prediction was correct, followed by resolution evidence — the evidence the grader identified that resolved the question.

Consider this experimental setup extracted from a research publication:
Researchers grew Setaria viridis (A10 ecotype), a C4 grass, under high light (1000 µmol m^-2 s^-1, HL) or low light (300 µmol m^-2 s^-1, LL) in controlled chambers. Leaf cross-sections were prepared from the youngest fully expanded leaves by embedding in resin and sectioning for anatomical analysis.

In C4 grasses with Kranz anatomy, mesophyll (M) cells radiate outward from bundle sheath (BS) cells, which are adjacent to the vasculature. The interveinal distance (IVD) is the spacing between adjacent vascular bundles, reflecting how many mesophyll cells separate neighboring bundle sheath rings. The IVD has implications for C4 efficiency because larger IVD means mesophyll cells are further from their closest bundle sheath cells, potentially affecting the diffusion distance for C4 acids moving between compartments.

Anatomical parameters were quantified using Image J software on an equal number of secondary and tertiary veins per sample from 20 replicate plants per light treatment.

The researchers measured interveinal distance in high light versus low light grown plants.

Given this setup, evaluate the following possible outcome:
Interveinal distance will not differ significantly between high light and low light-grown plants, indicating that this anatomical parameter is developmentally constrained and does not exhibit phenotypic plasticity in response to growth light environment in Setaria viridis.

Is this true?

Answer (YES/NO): NO